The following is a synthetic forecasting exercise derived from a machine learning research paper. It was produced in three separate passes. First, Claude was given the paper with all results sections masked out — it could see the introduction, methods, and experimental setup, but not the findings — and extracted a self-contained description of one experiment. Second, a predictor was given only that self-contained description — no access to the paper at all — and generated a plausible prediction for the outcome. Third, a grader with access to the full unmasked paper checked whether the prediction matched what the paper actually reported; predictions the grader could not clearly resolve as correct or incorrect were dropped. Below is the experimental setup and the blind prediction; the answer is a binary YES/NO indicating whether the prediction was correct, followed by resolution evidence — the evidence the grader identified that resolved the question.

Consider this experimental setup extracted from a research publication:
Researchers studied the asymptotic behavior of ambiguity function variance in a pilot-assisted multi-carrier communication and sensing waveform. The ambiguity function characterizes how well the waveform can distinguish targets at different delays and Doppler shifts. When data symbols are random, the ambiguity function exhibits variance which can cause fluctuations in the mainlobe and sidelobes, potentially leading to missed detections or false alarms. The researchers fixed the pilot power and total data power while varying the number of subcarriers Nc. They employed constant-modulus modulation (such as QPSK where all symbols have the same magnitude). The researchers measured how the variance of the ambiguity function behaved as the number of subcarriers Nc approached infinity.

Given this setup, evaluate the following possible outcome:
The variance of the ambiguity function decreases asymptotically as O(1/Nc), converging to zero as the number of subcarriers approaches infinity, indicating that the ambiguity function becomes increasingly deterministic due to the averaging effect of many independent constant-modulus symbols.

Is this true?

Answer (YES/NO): YES